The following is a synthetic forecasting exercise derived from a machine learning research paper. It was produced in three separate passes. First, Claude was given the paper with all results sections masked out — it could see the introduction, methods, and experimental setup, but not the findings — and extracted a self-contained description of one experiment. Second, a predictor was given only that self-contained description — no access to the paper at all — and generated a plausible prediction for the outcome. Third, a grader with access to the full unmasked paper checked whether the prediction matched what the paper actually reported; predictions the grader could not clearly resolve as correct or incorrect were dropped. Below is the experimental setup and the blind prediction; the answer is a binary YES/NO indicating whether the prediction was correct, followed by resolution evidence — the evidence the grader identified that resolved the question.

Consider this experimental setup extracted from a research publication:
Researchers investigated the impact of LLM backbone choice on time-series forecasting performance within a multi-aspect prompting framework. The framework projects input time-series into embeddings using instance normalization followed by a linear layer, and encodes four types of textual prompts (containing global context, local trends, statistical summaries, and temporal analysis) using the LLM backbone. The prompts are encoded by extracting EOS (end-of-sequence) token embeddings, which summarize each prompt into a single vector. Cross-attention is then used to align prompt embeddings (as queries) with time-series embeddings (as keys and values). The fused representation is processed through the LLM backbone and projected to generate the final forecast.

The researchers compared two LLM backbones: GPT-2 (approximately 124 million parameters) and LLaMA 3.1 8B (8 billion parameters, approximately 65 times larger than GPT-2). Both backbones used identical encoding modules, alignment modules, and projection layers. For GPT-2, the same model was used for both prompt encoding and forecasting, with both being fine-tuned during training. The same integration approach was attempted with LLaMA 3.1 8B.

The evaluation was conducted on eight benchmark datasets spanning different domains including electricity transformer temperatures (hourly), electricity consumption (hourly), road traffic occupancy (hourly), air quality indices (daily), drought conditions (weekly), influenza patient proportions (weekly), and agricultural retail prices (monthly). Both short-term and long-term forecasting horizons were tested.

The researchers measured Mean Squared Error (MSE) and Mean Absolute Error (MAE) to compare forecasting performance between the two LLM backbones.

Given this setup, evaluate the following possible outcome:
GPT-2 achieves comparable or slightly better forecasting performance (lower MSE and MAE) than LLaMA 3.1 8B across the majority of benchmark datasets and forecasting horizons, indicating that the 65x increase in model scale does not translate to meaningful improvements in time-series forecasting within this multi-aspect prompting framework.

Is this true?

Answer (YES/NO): YES